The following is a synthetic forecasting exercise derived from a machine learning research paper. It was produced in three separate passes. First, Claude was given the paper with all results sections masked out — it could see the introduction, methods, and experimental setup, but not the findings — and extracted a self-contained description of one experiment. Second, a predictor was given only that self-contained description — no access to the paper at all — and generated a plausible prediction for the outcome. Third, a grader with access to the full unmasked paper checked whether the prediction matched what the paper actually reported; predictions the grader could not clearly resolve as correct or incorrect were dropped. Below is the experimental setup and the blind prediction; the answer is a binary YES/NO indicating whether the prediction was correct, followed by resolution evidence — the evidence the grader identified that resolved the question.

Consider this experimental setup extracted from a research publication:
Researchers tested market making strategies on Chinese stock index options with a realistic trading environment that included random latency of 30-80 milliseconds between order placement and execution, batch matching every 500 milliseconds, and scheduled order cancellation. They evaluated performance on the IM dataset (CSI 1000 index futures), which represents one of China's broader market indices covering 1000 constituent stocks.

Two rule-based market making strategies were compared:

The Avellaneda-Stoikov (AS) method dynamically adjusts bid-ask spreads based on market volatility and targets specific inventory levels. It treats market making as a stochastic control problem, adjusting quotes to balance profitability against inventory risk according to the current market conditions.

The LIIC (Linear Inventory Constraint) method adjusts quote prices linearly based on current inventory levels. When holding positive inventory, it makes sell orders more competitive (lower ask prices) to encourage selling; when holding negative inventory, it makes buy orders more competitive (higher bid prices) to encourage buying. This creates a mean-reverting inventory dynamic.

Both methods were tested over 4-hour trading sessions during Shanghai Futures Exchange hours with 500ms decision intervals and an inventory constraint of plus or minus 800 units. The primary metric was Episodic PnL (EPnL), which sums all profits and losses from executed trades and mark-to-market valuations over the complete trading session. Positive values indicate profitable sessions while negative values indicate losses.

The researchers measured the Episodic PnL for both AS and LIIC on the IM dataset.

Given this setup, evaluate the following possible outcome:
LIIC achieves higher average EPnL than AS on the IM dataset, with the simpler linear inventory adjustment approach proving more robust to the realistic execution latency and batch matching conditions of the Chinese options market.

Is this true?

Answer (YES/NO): NO